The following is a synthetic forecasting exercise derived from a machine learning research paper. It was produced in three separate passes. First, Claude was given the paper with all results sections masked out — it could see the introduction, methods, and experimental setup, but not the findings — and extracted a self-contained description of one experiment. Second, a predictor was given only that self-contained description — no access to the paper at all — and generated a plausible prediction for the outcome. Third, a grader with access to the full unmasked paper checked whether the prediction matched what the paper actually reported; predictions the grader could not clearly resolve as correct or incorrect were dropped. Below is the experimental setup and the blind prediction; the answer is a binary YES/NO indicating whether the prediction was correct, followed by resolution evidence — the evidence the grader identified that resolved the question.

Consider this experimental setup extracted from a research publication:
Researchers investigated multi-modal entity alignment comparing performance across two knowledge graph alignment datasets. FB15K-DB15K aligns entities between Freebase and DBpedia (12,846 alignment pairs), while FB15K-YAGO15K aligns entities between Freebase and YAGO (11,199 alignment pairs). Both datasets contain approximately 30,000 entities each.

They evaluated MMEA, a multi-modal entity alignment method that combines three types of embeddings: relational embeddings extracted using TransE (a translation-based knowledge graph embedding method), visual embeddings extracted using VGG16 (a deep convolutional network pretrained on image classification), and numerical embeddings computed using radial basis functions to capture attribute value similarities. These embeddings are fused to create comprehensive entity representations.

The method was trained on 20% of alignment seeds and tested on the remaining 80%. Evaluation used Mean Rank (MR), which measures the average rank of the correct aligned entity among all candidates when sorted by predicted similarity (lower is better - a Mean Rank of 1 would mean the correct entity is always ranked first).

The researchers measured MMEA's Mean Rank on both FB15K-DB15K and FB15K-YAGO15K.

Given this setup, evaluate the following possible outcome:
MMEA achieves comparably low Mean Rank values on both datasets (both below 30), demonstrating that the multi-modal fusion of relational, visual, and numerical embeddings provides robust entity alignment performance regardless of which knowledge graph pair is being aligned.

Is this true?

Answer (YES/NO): NO